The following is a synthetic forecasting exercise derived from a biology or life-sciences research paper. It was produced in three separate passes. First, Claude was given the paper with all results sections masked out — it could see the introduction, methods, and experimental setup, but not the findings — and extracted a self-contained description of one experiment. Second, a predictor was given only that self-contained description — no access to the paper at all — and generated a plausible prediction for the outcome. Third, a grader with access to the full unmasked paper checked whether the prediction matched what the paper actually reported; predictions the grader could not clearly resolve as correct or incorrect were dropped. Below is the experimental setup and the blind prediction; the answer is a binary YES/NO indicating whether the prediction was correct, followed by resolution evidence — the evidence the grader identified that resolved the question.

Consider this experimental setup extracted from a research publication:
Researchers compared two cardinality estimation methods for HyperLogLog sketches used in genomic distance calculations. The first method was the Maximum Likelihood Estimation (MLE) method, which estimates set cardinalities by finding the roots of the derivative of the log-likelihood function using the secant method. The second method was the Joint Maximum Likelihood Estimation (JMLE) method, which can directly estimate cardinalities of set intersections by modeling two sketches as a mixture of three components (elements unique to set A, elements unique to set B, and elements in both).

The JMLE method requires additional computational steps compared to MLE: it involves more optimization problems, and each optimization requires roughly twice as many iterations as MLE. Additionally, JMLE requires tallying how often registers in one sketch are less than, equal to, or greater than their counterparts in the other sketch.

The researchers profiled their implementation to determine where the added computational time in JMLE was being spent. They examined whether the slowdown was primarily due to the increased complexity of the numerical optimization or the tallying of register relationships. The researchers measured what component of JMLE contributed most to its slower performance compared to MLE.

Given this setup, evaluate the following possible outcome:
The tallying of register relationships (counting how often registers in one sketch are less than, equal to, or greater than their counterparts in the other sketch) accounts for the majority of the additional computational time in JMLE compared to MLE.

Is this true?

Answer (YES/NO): YES